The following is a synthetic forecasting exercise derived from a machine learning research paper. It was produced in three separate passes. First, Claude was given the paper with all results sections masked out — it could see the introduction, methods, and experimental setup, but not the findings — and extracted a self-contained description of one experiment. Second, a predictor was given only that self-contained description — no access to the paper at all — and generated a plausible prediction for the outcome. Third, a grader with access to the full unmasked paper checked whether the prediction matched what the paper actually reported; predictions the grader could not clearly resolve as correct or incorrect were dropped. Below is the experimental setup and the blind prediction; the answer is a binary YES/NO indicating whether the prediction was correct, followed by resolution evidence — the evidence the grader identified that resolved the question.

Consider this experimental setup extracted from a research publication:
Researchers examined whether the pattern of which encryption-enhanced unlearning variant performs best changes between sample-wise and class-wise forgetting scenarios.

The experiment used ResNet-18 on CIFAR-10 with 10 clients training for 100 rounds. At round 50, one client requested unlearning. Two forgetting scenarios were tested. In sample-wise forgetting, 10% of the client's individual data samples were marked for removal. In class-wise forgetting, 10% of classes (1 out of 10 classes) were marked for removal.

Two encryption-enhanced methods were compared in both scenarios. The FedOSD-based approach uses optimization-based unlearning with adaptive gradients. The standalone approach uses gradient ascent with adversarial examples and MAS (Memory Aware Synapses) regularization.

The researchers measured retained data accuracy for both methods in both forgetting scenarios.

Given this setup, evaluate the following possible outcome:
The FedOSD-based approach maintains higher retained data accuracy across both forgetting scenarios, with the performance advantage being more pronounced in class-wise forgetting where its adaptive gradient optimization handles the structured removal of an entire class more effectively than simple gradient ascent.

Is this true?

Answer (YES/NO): YES